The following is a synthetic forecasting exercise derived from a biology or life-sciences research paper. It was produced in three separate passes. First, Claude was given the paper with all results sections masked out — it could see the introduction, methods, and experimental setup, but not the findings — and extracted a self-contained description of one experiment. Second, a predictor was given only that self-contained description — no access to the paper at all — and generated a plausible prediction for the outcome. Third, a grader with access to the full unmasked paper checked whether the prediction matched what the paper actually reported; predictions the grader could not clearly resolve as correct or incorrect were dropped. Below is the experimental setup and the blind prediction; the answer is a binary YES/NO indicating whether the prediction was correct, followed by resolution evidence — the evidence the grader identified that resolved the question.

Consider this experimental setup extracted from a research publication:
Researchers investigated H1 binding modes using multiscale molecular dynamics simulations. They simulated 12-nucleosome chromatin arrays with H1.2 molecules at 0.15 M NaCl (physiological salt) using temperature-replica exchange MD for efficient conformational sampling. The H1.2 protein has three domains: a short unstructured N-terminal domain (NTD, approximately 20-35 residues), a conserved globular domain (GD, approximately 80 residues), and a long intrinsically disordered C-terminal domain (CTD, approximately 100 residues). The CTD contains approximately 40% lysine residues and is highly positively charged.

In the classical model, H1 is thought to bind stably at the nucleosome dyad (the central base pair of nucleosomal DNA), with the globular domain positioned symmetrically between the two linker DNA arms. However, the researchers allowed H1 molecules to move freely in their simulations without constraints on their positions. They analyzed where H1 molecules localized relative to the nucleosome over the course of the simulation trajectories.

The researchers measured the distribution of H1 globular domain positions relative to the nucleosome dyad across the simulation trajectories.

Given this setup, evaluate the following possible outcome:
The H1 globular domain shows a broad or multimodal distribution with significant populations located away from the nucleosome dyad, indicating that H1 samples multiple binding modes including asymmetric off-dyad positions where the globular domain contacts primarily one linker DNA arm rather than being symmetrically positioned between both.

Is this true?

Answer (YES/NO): YES